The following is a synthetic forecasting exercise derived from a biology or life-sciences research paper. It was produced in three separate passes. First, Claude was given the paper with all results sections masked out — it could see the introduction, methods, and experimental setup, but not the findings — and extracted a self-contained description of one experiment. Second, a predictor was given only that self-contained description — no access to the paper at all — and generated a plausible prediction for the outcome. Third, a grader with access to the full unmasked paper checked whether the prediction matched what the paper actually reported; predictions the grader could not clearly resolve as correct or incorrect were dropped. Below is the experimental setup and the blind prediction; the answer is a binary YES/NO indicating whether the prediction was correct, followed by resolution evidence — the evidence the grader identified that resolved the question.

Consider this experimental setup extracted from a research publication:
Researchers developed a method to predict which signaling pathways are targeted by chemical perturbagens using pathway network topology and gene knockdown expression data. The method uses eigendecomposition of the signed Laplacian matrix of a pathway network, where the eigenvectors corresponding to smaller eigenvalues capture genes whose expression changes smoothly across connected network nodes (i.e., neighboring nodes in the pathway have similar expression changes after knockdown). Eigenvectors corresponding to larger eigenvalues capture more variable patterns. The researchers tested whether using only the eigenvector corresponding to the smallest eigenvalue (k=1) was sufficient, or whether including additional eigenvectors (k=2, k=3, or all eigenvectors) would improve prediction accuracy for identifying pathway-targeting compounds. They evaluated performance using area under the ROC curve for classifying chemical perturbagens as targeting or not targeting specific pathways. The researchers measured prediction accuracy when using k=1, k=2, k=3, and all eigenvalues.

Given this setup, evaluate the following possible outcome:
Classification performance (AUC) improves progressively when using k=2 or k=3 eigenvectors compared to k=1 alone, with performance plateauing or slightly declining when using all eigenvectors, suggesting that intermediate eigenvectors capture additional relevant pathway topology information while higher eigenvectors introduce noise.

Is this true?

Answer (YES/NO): NO